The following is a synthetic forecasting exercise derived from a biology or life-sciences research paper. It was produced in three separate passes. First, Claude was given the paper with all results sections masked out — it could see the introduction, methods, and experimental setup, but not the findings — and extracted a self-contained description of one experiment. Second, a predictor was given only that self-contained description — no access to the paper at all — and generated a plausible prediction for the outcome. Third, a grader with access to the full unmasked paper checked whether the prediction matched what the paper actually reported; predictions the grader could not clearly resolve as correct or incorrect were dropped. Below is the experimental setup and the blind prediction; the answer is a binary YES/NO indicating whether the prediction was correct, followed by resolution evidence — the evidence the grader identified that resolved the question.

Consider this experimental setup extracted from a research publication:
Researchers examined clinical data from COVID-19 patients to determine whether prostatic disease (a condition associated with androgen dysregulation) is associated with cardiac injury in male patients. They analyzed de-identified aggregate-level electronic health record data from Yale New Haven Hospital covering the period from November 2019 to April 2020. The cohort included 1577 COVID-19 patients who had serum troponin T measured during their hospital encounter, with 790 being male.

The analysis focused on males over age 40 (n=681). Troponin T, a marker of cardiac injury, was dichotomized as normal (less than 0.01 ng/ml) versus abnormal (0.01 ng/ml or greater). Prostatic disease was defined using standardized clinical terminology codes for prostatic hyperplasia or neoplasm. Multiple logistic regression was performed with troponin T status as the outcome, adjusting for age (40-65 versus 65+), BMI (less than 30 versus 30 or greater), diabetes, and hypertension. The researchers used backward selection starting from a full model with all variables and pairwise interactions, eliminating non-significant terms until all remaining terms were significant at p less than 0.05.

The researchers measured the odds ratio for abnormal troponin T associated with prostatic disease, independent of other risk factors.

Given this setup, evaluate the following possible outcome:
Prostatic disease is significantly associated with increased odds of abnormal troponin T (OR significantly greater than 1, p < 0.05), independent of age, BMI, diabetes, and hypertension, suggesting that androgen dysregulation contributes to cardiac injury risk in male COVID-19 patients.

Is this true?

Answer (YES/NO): YES